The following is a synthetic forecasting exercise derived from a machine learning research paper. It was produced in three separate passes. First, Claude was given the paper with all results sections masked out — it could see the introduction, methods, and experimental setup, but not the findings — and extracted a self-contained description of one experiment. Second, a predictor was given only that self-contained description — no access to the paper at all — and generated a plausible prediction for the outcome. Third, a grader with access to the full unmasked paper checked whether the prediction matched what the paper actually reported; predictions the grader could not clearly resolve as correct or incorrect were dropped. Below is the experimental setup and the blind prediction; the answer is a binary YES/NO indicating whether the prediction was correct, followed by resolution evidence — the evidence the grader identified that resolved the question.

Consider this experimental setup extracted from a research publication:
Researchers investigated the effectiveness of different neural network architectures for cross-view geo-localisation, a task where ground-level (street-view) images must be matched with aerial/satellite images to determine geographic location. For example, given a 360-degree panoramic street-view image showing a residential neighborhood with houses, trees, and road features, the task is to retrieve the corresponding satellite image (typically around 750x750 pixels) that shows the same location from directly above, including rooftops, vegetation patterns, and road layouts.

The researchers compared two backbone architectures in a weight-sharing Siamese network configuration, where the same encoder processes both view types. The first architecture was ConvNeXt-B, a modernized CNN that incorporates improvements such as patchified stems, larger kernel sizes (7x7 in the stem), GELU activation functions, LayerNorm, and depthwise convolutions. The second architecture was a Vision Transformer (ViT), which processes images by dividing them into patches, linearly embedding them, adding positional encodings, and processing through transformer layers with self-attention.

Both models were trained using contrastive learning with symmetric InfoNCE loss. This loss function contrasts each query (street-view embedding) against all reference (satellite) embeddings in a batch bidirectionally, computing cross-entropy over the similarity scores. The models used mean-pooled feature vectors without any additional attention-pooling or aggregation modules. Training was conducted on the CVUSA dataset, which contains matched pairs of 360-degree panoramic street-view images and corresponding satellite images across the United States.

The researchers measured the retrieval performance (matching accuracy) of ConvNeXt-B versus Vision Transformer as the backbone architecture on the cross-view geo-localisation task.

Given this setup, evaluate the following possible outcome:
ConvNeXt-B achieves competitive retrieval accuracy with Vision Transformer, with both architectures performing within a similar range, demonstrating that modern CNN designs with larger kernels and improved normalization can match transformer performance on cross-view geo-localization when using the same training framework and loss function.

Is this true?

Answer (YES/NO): NO